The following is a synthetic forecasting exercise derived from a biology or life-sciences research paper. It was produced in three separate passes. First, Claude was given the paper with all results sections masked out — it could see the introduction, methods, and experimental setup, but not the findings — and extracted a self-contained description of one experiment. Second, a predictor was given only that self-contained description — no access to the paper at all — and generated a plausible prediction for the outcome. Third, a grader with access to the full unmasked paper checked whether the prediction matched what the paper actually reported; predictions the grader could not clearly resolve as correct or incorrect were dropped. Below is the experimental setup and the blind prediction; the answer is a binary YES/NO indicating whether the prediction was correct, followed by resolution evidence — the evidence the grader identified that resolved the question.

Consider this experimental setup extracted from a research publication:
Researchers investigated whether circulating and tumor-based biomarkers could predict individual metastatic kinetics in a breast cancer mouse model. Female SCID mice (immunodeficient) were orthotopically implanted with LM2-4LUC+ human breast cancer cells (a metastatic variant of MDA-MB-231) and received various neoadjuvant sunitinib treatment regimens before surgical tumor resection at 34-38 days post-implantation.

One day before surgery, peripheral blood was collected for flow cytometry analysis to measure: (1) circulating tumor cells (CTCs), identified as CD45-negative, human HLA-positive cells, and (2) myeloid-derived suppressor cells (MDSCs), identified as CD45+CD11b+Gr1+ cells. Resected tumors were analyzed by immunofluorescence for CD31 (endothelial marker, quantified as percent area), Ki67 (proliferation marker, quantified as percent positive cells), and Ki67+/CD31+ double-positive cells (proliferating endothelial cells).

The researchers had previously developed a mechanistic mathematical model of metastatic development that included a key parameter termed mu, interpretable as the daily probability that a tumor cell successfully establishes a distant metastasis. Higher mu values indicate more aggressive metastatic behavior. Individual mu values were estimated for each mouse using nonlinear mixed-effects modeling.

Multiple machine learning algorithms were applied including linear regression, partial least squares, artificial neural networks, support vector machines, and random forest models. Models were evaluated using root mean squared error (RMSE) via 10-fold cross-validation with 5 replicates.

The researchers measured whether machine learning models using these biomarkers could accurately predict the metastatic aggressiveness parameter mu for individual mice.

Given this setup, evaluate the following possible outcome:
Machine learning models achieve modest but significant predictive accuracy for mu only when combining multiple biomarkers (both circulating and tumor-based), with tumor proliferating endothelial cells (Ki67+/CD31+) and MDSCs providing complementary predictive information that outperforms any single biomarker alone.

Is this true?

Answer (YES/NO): NO